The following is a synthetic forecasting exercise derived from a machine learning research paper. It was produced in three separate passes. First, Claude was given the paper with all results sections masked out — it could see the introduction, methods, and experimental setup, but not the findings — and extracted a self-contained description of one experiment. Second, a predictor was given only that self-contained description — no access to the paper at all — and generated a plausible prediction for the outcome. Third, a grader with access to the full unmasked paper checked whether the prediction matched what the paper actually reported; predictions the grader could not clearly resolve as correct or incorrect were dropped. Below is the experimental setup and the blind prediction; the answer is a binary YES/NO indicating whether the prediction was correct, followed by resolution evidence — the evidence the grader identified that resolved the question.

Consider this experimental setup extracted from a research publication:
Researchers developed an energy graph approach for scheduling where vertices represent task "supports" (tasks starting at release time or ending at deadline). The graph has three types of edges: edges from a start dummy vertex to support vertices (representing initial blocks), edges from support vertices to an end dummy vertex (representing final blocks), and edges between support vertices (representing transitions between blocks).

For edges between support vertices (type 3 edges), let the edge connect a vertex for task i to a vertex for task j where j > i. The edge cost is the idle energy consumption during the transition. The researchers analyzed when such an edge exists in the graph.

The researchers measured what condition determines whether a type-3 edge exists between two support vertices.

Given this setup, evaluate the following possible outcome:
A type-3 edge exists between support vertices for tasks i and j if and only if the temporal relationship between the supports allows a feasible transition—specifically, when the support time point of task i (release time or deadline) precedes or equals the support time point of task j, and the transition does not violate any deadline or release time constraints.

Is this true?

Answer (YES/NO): NO